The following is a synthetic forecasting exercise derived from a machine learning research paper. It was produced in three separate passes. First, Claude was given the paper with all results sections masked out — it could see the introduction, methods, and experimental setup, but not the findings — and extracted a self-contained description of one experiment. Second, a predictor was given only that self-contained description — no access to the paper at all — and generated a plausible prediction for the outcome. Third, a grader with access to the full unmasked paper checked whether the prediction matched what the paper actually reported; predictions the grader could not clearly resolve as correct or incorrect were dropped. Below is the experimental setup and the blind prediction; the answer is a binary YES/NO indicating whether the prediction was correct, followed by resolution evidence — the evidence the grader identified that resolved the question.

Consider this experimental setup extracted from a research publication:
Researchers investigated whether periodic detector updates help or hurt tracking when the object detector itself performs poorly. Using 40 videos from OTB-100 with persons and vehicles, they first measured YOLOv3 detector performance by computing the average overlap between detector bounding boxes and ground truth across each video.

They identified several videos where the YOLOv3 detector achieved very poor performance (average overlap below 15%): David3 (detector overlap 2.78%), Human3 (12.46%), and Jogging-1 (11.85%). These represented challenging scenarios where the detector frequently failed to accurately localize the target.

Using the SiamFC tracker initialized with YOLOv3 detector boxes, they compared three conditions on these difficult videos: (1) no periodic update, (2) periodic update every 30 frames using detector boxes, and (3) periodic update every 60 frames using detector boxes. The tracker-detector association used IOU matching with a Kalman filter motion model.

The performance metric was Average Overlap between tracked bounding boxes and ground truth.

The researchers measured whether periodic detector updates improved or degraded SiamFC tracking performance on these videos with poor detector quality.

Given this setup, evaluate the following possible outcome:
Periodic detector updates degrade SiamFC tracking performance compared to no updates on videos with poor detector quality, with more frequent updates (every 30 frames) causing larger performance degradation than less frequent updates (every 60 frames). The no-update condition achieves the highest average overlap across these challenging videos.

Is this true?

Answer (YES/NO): NO